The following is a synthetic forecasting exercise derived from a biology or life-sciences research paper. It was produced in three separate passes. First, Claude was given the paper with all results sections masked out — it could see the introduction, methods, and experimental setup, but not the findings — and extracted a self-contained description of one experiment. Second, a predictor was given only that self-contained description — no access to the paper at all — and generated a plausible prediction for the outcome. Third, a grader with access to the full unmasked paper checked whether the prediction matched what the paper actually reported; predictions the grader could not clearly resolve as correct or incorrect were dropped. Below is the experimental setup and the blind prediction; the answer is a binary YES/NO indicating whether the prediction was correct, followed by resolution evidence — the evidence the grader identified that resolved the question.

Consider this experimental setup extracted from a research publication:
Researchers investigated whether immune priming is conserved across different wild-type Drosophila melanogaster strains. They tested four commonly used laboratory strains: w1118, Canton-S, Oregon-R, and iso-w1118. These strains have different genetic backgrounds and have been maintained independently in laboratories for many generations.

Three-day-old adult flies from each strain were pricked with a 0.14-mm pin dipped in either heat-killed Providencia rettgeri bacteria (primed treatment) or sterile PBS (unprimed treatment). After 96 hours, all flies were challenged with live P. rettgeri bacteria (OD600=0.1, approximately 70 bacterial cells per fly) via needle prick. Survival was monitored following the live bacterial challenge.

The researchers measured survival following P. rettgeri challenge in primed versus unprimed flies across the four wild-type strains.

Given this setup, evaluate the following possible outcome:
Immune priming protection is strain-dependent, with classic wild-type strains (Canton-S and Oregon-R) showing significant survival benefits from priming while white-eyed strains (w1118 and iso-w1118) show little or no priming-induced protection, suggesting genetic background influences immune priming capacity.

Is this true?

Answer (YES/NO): NO